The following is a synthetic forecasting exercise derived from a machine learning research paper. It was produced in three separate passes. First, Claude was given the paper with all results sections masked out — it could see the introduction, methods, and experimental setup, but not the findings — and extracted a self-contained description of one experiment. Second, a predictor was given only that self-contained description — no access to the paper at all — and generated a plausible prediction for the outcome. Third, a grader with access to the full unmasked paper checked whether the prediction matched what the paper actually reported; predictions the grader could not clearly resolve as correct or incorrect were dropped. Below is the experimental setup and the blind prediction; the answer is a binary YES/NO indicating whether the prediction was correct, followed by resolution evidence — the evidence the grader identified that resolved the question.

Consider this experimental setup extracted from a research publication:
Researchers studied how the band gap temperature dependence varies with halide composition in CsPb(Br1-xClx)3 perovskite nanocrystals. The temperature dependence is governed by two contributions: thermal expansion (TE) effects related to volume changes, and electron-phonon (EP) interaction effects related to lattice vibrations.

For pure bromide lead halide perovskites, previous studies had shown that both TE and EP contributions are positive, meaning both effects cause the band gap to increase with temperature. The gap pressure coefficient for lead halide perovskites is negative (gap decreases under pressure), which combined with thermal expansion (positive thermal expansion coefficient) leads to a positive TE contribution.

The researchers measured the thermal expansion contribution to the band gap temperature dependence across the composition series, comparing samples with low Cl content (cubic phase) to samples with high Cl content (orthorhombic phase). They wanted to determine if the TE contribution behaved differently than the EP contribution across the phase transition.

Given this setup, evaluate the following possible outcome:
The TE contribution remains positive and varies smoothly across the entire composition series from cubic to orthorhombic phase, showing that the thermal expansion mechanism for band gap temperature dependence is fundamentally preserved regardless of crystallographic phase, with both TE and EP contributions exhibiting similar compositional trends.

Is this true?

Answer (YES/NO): NO